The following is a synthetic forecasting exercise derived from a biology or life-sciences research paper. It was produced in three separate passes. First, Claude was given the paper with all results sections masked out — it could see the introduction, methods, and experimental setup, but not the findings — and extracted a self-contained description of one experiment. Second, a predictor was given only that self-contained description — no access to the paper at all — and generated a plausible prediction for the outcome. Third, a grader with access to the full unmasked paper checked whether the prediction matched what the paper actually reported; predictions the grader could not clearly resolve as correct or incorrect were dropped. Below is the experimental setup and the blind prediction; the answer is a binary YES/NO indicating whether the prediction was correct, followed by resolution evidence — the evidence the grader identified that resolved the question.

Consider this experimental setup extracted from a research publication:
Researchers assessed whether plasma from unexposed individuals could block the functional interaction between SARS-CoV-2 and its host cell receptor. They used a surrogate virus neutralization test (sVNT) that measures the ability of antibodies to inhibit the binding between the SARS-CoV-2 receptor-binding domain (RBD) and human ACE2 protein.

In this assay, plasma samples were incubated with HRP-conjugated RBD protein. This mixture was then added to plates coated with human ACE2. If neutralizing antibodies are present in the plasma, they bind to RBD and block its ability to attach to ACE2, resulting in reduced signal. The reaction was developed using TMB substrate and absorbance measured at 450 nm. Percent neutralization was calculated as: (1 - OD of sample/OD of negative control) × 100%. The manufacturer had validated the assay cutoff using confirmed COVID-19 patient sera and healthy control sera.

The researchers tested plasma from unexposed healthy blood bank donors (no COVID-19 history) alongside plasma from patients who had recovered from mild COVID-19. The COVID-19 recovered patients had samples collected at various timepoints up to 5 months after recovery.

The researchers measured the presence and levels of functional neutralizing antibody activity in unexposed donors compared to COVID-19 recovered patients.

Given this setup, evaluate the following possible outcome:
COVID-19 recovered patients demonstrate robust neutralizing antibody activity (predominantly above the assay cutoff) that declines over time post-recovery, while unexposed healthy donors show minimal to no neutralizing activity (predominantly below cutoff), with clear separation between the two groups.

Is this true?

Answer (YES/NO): NO